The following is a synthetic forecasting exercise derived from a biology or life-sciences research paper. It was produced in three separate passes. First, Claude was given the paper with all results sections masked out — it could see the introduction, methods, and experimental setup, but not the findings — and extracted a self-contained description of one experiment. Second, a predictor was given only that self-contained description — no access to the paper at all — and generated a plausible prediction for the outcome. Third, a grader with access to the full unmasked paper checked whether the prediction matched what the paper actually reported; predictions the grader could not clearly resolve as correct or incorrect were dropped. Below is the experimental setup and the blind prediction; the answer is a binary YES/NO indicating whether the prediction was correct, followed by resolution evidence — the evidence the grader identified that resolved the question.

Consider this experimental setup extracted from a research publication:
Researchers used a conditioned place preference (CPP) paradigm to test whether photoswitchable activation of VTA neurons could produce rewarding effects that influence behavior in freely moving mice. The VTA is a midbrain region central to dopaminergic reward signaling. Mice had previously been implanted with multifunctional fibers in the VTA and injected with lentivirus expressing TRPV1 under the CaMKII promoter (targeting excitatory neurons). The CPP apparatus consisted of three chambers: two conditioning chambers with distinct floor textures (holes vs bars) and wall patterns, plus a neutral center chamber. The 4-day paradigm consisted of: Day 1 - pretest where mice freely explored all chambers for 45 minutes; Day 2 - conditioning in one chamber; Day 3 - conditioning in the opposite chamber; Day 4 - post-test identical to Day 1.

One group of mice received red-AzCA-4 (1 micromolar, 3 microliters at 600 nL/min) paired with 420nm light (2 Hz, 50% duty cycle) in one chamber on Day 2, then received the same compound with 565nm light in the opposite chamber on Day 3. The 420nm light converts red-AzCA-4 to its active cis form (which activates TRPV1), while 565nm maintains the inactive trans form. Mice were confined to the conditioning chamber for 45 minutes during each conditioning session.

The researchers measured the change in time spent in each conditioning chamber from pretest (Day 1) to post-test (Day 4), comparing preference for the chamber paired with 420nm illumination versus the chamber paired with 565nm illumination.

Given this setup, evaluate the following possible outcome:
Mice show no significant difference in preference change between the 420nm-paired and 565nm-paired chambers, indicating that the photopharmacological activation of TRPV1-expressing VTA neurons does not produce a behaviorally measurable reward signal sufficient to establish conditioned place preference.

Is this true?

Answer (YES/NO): NO